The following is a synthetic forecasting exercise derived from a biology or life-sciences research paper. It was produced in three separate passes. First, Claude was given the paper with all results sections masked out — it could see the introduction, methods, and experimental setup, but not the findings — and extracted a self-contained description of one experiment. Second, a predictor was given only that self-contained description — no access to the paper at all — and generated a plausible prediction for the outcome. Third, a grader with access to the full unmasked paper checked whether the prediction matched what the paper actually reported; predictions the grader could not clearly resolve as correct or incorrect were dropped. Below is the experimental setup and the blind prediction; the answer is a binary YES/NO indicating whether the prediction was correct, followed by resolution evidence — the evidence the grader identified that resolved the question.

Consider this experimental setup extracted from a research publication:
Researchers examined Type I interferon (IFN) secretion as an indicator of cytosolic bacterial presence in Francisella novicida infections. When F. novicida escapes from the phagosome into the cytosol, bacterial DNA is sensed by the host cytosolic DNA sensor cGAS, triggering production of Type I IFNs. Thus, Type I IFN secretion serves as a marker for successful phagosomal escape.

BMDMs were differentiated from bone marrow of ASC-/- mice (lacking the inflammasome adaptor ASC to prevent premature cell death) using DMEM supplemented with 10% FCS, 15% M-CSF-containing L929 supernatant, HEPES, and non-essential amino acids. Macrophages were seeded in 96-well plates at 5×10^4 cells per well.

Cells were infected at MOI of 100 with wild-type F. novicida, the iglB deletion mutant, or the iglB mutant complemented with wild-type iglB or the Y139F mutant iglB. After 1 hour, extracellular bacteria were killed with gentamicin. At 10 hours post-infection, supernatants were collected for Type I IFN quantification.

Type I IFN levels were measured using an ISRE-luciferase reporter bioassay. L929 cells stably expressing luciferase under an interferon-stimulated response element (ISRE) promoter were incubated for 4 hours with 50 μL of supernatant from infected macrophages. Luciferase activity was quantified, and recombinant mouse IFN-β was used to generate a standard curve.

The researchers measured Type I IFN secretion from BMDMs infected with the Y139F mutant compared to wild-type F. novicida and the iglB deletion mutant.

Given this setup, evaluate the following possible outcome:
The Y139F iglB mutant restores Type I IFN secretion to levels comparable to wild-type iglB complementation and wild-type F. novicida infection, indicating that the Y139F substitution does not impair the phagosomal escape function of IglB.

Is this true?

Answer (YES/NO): NO